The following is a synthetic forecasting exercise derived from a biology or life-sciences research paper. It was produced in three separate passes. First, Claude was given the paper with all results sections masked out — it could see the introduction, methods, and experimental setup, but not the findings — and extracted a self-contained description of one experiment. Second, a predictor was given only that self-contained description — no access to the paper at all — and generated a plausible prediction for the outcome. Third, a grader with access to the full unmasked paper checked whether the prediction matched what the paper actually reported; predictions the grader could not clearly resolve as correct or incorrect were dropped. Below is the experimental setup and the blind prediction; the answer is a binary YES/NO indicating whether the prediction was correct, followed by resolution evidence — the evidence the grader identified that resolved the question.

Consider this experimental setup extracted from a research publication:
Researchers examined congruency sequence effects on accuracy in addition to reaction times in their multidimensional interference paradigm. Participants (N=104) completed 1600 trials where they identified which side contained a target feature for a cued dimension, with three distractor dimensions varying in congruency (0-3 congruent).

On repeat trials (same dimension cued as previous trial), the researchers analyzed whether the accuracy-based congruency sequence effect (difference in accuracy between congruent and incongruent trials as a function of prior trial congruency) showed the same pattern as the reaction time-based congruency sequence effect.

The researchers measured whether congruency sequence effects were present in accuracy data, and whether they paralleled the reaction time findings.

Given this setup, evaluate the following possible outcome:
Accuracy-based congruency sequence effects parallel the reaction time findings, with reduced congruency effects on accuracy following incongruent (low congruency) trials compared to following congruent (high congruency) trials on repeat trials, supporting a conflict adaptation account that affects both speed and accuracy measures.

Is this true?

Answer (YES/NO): YES